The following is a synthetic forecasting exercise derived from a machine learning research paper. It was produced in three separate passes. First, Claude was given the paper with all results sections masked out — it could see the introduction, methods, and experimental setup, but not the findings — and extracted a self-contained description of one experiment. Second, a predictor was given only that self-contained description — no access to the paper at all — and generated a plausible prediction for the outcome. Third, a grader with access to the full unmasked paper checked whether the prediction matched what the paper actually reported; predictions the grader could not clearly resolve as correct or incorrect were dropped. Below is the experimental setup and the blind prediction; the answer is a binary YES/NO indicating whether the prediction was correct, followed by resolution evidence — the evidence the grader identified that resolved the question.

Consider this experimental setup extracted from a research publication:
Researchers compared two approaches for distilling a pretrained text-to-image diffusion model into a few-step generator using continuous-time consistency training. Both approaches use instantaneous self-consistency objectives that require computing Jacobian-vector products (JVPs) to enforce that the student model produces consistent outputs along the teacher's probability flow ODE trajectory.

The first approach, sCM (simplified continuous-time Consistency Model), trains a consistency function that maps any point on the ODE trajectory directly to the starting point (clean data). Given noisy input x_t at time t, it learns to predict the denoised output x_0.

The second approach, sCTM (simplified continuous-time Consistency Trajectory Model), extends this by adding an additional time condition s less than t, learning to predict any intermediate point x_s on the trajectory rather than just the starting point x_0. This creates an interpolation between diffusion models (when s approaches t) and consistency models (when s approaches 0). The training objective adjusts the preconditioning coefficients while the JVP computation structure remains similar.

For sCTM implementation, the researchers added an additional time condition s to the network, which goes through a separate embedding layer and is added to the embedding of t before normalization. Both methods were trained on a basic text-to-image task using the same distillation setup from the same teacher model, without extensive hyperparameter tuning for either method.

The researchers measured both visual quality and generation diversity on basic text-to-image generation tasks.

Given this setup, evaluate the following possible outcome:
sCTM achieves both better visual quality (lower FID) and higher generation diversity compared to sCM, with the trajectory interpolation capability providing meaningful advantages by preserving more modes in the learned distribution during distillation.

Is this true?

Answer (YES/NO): NO